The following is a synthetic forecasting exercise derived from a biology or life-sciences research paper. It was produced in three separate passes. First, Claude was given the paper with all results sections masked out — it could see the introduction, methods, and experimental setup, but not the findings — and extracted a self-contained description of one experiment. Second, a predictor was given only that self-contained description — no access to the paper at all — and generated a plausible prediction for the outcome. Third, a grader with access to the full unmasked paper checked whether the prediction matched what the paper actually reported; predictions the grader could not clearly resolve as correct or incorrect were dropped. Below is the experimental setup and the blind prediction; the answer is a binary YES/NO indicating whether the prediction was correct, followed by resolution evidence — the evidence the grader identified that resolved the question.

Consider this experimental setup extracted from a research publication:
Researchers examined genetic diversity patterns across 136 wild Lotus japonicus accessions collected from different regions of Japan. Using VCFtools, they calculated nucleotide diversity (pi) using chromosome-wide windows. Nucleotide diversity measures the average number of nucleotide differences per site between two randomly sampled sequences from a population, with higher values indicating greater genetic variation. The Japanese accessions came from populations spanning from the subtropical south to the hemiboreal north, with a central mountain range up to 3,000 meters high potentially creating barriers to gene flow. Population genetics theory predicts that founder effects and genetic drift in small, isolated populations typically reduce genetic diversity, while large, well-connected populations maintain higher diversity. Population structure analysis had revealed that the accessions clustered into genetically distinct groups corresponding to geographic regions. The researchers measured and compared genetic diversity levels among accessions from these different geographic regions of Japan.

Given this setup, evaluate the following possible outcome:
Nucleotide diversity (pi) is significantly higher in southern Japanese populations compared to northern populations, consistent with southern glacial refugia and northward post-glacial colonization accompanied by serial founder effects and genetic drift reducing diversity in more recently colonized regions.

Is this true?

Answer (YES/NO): YES